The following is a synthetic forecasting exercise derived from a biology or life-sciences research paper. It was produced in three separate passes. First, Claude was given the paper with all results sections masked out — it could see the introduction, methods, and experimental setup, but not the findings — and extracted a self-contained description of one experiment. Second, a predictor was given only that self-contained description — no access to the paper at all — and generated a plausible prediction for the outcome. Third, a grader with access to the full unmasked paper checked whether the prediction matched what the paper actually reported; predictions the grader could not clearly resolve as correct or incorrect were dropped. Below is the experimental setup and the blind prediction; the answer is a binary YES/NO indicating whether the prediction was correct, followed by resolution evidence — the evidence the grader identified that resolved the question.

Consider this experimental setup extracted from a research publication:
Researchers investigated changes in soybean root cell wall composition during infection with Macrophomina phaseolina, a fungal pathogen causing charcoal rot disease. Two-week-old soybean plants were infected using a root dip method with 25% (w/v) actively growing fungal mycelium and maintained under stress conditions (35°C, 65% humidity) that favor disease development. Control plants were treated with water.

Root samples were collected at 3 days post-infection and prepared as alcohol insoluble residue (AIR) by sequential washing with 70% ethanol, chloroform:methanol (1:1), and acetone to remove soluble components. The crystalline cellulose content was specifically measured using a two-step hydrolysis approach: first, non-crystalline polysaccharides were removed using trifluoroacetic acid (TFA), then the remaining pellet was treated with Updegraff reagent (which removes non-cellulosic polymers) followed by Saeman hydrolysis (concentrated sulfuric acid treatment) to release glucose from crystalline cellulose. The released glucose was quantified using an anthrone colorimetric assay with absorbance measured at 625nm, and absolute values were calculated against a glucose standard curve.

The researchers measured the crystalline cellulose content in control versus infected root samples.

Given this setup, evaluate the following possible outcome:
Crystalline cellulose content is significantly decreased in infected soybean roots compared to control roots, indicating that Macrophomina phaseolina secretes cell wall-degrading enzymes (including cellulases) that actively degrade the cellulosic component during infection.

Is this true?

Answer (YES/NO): YES